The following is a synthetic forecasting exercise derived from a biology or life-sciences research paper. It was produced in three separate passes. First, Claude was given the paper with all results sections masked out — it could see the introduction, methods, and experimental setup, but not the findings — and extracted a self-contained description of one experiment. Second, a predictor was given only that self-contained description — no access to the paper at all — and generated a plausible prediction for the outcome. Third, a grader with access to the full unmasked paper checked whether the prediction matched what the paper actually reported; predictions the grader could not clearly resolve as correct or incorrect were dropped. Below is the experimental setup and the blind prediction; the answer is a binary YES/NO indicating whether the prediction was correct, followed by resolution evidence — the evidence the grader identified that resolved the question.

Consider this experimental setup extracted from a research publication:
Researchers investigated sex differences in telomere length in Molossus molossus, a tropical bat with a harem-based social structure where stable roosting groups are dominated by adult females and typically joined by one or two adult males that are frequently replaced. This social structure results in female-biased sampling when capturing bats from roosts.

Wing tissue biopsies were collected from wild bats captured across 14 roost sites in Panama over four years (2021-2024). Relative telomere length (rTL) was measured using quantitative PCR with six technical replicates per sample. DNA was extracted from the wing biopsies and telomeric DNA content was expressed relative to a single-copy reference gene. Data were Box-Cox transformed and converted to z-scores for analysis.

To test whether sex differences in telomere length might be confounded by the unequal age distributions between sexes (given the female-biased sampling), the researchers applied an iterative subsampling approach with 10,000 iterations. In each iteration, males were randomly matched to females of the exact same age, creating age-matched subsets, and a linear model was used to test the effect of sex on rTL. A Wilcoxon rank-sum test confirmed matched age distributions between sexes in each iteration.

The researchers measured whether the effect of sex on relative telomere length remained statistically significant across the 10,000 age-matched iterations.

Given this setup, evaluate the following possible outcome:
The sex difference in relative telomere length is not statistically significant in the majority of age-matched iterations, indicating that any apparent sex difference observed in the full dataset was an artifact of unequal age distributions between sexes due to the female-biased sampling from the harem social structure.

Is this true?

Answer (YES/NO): NO